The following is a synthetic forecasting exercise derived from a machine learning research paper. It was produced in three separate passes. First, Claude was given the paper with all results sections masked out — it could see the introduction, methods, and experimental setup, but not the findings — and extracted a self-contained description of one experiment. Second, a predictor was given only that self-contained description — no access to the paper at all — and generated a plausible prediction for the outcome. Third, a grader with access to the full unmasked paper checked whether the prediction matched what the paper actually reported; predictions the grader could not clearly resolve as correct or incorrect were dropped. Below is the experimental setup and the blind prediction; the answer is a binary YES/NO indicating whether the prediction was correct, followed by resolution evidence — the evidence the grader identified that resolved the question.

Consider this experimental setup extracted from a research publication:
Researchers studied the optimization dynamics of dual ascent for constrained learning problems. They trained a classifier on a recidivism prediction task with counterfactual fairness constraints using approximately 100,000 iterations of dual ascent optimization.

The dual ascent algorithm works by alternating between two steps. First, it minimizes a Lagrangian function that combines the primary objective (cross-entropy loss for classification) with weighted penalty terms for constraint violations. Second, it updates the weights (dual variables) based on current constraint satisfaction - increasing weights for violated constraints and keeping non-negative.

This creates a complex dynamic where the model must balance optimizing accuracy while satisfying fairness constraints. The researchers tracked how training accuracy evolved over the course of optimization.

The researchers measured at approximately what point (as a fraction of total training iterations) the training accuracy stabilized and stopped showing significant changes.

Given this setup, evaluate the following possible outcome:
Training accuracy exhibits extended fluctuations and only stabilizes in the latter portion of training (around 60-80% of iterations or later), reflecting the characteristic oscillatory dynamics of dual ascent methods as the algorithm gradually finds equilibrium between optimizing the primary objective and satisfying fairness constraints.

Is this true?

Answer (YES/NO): NO